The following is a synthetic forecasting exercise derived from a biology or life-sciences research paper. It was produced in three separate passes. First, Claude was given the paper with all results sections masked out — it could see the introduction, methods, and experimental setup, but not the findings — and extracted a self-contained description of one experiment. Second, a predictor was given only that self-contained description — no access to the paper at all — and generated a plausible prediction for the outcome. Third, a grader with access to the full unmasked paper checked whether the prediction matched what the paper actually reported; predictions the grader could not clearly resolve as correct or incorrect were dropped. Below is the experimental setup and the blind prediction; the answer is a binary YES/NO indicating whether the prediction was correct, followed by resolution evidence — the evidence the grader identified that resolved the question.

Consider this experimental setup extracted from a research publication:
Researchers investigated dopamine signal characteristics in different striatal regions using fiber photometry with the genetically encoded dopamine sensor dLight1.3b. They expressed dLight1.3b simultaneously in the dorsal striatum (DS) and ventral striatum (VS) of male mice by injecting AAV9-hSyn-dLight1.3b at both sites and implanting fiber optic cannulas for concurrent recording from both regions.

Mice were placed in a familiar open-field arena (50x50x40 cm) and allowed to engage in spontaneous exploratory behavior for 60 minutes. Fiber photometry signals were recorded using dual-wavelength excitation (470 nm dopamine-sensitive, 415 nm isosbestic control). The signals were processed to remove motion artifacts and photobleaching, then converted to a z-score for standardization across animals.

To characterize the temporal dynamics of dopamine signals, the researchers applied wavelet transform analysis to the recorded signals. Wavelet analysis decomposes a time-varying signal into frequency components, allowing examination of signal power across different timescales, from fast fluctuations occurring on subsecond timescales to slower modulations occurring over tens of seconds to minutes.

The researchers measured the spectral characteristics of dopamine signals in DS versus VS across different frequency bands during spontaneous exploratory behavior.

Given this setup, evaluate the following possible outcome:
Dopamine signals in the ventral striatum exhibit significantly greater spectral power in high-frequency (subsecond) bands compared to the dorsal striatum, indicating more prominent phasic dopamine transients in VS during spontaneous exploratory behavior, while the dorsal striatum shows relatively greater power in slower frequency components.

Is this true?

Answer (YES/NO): NO